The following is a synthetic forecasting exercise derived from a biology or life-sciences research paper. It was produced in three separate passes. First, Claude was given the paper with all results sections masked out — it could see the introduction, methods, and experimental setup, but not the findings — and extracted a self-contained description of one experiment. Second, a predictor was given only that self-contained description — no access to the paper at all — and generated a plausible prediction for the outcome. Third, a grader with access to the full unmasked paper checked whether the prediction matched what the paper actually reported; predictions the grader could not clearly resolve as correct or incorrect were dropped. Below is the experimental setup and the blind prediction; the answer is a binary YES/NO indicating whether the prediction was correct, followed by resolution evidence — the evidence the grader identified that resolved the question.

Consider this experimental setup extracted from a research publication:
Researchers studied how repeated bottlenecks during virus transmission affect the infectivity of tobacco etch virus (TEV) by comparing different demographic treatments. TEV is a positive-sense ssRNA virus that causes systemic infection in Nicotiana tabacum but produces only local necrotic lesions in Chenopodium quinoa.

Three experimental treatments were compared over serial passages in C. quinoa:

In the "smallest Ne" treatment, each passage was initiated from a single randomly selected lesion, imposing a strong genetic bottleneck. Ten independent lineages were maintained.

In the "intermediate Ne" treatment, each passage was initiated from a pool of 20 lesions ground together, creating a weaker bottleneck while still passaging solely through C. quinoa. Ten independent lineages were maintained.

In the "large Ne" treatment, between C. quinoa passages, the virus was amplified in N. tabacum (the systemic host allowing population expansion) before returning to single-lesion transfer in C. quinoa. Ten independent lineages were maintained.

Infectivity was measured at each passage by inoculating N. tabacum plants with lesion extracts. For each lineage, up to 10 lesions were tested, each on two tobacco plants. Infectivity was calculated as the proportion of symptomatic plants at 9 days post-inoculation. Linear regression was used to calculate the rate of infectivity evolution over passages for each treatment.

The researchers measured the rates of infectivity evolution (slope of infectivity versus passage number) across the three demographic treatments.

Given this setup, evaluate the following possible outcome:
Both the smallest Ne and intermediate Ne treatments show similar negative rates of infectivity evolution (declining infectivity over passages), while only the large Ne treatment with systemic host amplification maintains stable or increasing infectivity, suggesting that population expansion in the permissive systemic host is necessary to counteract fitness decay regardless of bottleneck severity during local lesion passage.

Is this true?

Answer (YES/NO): YES